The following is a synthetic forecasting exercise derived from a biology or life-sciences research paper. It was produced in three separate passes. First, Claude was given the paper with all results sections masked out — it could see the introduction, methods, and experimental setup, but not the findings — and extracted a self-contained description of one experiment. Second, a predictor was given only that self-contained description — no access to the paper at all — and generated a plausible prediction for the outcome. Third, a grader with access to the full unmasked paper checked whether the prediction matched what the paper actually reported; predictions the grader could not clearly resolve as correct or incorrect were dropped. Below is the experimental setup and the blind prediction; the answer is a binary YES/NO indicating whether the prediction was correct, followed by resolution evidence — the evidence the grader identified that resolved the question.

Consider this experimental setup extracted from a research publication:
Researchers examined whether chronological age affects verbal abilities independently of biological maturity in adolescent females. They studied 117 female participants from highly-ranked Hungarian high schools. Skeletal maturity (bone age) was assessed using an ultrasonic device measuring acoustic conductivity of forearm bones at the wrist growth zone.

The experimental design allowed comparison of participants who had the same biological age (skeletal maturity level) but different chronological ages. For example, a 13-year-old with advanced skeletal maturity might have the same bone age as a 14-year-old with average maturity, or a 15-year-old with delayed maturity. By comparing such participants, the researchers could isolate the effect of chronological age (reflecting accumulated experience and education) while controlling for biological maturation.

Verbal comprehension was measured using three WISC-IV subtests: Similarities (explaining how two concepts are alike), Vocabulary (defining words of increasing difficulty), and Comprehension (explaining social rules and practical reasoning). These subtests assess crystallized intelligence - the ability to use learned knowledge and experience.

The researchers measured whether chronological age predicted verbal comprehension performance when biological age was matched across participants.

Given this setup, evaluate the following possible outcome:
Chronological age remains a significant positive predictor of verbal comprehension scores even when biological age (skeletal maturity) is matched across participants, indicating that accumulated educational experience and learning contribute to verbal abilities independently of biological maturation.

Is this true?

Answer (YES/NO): YES